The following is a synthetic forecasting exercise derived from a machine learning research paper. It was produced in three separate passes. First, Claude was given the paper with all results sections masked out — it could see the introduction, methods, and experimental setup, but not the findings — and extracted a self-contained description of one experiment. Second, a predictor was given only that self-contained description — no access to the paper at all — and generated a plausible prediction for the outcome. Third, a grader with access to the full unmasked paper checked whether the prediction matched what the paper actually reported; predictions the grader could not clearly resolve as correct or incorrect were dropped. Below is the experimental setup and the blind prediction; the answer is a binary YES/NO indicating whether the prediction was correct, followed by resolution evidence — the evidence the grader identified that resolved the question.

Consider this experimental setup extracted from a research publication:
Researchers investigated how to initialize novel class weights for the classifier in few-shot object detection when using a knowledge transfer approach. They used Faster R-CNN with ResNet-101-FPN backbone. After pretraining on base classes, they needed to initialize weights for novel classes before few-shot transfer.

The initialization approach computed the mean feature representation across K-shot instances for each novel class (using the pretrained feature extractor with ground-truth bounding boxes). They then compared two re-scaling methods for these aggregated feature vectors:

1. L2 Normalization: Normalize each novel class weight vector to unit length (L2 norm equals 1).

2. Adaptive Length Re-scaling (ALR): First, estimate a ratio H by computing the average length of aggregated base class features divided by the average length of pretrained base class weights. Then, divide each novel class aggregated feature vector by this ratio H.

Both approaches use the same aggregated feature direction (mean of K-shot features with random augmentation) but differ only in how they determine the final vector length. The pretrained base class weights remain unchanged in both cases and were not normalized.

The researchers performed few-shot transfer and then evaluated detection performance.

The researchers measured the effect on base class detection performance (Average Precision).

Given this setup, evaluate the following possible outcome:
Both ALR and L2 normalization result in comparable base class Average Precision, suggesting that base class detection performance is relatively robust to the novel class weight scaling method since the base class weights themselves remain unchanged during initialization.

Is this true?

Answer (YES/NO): NO